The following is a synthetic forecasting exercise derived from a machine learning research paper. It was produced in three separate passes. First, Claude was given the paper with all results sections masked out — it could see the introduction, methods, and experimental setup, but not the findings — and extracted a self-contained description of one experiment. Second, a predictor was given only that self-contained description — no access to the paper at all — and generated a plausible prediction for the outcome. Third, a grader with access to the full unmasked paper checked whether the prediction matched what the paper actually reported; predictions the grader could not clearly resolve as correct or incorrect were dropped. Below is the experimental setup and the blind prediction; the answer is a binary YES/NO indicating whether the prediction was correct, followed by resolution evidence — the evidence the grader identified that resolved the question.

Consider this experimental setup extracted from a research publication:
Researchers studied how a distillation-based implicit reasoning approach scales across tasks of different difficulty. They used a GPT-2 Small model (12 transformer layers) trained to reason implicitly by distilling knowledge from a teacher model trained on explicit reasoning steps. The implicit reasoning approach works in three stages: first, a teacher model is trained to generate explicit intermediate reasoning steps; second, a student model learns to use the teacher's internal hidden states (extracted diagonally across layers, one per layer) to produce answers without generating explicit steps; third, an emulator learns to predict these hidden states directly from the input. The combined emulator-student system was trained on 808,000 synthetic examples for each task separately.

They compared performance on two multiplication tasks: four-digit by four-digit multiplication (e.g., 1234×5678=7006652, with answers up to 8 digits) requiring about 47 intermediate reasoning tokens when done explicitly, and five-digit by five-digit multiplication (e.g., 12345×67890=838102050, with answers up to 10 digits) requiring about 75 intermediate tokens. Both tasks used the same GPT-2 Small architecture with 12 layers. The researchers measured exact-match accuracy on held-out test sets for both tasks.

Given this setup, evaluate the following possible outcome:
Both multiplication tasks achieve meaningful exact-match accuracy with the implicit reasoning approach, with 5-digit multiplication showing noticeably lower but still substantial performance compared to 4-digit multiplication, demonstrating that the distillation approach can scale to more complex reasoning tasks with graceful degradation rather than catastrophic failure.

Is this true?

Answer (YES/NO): NO